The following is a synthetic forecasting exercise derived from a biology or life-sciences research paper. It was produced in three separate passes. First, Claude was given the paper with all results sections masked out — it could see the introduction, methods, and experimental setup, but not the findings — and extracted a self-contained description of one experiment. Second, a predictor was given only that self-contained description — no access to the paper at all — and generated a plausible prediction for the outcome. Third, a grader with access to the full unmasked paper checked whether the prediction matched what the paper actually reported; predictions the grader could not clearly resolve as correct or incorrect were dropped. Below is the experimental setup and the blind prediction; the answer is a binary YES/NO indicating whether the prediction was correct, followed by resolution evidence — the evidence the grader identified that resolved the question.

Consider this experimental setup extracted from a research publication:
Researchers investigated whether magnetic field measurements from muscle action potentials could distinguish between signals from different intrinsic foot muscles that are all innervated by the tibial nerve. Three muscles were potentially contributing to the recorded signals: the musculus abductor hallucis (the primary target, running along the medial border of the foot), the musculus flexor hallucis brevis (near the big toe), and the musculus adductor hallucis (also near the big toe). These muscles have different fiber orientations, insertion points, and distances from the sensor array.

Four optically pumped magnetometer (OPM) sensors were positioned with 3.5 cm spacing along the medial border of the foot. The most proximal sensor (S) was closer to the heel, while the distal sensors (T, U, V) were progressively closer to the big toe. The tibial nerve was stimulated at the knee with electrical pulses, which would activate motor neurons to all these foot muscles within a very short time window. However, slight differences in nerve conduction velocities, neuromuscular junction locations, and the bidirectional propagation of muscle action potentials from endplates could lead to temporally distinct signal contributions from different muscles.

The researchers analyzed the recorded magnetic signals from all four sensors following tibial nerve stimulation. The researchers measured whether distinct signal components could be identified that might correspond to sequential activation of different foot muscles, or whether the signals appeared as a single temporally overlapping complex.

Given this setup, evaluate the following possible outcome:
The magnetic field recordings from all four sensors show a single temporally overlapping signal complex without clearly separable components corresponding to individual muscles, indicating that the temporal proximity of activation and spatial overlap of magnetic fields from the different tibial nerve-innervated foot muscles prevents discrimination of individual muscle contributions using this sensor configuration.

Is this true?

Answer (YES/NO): NO